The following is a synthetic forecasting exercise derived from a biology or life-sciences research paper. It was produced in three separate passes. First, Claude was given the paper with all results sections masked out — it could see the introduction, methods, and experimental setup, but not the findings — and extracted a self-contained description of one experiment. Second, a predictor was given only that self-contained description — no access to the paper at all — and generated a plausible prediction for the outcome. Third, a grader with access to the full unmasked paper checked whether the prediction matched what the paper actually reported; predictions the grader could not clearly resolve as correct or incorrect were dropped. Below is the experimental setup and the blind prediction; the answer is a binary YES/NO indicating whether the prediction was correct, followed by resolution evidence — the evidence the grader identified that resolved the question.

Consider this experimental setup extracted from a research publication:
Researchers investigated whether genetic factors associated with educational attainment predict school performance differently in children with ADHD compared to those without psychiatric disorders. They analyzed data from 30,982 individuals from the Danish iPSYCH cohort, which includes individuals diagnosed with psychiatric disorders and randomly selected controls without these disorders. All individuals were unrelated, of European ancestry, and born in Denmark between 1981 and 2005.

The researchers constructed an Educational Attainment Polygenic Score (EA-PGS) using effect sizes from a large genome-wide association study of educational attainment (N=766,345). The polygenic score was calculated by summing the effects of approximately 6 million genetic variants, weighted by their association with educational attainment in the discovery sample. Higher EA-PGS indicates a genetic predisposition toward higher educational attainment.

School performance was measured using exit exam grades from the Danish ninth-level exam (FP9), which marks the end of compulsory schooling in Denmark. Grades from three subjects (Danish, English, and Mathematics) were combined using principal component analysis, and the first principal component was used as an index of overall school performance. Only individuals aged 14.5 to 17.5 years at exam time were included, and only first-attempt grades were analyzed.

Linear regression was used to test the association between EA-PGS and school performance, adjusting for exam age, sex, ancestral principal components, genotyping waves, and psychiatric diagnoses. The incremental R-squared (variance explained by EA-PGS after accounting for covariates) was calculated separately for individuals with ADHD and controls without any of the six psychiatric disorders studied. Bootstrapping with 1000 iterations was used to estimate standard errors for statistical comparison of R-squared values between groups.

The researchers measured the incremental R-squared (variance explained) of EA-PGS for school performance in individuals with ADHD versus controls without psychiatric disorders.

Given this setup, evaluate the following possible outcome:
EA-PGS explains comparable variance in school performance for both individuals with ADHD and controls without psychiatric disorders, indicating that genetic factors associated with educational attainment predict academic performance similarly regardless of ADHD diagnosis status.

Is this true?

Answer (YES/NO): NO